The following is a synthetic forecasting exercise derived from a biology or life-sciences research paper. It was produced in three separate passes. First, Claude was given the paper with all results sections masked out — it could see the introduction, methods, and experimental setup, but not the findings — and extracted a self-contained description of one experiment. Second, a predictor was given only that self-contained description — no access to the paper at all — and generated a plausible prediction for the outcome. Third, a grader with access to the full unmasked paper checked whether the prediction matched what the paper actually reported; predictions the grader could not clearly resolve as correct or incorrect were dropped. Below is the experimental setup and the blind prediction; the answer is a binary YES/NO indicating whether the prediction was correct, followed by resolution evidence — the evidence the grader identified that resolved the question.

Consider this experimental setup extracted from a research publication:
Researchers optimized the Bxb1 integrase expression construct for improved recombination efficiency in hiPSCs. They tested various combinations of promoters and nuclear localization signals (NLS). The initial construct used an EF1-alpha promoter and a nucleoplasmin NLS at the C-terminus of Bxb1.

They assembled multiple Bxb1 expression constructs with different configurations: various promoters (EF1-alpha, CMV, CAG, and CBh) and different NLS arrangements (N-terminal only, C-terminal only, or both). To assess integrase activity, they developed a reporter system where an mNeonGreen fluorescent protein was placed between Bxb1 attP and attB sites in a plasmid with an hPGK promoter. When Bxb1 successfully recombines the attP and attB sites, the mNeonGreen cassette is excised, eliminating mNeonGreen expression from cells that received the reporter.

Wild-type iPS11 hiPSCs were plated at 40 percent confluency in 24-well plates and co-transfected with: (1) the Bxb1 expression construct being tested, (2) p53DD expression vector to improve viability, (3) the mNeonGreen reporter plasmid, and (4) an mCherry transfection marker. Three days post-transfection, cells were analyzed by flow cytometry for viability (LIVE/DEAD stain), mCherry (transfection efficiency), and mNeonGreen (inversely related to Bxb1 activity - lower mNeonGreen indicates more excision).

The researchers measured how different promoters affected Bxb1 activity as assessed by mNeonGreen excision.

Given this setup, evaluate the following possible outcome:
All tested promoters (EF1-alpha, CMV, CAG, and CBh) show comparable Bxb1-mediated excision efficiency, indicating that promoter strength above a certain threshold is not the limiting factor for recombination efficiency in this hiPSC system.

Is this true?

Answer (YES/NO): NO